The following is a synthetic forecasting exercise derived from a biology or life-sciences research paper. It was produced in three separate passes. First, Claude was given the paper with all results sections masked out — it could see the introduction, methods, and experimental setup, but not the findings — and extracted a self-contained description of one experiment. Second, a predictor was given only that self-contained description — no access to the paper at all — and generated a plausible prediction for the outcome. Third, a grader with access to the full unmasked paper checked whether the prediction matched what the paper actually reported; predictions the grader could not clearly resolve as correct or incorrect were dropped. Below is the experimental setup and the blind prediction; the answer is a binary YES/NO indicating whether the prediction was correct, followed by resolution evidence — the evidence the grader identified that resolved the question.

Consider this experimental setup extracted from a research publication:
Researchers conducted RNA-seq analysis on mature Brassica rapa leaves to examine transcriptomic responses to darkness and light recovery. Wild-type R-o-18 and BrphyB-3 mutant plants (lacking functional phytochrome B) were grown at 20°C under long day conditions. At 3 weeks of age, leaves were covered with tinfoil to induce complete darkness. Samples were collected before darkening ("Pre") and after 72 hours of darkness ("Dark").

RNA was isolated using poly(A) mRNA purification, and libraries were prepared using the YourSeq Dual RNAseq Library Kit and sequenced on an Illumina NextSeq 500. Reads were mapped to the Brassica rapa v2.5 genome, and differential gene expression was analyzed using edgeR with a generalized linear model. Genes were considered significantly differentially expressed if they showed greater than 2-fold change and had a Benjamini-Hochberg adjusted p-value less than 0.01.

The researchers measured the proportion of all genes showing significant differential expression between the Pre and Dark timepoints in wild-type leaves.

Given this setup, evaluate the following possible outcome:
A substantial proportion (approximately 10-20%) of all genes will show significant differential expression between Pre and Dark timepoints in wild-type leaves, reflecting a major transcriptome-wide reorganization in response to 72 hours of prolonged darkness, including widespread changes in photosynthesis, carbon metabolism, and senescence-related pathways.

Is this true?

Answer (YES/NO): NO